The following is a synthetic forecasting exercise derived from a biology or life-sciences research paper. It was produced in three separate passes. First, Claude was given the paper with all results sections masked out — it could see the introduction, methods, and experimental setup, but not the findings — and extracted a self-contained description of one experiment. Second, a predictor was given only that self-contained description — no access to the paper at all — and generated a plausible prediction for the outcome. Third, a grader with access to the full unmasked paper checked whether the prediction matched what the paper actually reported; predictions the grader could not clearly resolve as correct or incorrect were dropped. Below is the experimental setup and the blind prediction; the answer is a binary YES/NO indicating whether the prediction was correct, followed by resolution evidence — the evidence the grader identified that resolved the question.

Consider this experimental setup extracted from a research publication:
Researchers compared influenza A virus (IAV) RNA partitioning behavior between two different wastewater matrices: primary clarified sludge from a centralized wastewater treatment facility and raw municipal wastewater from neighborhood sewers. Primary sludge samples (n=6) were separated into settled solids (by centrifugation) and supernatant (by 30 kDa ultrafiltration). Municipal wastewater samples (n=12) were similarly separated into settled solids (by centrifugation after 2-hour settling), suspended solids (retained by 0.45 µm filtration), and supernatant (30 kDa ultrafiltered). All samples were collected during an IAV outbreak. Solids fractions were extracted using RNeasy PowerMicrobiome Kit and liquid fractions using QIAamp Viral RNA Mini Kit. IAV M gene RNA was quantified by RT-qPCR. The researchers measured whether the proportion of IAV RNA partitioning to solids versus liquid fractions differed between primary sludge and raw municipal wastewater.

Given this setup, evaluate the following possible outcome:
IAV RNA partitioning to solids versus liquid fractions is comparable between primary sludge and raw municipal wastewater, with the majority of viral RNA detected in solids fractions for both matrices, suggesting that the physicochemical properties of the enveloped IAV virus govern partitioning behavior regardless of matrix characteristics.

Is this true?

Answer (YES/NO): YES